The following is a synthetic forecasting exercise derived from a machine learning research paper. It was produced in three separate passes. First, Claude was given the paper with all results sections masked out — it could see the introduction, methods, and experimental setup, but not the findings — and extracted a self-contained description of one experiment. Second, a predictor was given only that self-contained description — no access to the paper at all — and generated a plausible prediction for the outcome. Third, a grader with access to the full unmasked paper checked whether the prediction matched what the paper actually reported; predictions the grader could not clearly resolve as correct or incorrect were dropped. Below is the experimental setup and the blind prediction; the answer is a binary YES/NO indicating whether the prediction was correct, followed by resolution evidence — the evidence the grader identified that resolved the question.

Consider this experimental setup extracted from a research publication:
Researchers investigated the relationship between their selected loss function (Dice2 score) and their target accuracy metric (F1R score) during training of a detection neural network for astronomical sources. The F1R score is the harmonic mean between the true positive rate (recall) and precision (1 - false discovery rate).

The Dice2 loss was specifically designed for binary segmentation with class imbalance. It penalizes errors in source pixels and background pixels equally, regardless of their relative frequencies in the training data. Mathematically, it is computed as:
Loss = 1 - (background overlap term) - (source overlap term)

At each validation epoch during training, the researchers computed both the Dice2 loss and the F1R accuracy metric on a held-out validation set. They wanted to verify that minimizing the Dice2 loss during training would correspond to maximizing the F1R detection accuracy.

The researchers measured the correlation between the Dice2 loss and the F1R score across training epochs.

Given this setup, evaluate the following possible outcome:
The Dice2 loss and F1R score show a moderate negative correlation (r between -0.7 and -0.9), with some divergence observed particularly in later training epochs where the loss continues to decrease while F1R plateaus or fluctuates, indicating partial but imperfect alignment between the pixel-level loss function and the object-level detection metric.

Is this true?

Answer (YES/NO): NO